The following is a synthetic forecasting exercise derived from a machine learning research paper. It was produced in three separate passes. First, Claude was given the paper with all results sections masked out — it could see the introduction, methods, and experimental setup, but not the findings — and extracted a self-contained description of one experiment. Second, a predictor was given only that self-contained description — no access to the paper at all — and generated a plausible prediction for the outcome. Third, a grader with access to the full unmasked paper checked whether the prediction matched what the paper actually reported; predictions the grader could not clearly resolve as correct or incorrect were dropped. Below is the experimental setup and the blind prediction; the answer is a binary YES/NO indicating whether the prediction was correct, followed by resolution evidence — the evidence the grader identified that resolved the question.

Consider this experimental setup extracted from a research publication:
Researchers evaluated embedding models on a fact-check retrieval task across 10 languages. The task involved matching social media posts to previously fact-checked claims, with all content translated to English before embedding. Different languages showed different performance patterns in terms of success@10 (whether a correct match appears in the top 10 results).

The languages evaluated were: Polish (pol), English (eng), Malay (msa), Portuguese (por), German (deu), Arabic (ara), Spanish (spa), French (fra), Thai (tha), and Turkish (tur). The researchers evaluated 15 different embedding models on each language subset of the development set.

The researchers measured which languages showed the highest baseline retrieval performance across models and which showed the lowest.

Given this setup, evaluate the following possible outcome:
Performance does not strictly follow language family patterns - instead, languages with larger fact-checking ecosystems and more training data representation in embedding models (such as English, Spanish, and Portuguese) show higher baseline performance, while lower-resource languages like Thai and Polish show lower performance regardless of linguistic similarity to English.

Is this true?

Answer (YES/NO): NO